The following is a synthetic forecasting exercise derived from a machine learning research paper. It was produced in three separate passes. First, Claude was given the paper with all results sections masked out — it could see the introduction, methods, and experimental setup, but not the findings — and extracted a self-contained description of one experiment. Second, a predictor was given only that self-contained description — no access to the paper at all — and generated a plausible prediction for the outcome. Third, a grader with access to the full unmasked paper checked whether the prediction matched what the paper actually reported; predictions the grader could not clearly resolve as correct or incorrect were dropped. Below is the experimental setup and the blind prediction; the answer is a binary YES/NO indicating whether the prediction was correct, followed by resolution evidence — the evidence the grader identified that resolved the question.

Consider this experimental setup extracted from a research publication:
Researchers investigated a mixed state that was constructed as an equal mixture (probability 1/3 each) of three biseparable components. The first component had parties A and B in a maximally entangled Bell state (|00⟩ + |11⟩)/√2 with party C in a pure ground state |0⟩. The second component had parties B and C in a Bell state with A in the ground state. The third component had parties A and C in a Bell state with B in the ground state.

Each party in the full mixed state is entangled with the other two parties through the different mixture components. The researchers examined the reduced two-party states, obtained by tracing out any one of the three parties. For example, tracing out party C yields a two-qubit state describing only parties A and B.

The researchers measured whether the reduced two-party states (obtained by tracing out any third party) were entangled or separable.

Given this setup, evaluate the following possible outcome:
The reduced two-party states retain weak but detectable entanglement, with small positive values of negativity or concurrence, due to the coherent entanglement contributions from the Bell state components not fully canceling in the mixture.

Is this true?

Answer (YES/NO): NO